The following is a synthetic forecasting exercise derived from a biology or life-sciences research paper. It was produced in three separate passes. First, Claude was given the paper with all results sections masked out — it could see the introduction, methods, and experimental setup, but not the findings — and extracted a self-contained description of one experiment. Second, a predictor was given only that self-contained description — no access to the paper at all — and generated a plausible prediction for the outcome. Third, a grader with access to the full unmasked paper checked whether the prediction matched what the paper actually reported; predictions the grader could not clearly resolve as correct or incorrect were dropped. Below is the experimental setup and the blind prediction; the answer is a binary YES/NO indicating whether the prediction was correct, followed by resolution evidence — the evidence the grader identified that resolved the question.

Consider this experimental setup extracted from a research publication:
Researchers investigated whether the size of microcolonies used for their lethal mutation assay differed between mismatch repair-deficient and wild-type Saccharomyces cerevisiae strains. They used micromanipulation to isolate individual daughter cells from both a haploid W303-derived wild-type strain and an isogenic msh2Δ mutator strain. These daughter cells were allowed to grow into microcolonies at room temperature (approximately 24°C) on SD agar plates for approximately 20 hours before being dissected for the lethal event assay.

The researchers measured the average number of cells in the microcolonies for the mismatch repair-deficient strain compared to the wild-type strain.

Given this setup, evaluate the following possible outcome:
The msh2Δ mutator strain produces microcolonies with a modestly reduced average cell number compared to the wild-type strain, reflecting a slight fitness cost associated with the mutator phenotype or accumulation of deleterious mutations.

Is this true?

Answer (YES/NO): NO